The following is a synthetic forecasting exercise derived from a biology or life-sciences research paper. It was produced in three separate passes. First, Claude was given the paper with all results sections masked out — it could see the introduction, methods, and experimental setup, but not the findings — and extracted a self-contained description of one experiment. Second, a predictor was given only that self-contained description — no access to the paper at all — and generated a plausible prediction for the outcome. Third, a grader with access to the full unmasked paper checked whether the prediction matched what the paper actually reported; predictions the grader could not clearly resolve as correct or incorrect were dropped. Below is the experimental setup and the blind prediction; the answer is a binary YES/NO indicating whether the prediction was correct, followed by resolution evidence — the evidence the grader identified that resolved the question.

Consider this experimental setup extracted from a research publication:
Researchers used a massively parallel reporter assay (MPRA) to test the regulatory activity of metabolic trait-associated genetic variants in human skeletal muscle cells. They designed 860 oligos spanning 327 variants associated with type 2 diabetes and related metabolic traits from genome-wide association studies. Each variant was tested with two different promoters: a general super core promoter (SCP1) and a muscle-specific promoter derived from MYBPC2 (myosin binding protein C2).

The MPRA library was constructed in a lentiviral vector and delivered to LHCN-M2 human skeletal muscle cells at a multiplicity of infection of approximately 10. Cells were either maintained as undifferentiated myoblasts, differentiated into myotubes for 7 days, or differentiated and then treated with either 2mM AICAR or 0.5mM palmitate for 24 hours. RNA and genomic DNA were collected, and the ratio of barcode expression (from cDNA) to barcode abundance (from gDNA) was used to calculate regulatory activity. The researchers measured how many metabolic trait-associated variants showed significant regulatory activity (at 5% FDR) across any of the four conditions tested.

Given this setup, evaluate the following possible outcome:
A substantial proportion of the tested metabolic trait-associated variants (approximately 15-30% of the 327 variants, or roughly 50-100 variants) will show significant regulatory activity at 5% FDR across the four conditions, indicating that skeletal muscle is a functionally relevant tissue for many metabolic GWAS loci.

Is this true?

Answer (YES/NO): NO